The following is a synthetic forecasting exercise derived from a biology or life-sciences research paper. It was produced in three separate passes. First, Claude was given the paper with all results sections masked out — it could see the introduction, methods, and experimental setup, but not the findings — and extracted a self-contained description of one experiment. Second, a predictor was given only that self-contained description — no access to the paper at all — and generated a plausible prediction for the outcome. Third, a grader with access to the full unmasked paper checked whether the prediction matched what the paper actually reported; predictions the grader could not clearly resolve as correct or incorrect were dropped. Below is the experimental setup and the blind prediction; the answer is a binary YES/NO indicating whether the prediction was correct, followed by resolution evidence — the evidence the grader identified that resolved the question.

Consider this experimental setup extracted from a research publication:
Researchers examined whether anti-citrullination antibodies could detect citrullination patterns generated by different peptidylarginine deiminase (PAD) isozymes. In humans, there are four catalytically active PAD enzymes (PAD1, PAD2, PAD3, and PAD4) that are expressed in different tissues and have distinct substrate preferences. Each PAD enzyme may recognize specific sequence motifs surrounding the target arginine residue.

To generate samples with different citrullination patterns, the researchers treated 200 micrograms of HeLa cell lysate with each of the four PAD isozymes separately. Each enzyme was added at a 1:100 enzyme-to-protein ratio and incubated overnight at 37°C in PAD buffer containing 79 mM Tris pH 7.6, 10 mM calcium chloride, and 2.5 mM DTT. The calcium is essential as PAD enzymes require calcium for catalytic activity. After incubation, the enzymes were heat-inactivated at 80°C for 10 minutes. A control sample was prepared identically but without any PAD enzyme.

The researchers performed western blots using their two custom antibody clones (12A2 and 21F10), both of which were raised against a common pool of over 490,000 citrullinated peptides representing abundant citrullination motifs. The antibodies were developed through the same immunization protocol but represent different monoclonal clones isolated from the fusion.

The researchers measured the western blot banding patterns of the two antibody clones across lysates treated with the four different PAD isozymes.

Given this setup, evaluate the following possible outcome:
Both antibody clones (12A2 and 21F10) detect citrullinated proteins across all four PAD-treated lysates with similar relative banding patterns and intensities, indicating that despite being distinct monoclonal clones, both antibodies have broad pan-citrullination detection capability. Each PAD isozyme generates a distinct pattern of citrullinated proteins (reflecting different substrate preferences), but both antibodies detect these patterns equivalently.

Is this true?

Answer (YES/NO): NO